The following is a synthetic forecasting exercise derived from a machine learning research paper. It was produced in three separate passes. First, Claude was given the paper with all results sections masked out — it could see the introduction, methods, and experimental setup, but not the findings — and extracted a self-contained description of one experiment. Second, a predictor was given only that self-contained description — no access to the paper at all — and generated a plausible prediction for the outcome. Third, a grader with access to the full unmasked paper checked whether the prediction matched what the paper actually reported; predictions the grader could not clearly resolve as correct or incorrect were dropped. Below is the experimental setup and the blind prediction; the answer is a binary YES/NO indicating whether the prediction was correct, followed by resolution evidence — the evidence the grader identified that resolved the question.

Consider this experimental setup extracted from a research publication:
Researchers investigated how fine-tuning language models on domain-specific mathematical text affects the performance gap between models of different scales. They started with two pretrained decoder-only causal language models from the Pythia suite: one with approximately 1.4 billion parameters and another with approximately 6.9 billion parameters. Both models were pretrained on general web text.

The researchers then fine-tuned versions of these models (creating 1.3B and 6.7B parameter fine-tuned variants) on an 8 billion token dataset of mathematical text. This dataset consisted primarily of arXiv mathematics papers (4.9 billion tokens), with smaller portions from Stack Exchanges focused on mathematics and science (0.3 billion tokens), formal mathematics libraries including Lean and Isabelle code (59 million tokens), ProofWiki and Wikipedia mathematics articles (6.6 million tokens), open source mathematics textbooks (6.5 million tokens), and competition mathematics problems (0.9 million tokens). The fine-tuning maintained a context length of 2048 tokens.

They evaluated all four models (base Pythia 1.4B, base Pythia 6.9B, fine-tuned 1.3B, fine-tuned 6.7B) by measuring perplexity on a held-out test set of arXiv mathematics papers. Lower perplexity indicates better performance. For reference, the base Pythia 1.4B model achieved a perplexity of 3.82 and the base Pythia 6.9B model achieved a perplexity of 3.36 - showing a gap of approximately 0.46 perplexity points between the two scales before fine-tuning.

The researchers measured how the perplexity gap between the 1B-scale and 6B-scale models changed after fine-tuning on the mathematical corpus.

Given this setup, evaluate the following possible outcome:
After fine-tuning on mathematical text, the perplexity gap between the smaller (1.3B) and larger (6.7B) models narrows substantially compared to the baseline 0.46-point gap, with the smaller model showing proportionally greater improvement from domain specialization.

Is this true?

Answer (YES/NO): YES